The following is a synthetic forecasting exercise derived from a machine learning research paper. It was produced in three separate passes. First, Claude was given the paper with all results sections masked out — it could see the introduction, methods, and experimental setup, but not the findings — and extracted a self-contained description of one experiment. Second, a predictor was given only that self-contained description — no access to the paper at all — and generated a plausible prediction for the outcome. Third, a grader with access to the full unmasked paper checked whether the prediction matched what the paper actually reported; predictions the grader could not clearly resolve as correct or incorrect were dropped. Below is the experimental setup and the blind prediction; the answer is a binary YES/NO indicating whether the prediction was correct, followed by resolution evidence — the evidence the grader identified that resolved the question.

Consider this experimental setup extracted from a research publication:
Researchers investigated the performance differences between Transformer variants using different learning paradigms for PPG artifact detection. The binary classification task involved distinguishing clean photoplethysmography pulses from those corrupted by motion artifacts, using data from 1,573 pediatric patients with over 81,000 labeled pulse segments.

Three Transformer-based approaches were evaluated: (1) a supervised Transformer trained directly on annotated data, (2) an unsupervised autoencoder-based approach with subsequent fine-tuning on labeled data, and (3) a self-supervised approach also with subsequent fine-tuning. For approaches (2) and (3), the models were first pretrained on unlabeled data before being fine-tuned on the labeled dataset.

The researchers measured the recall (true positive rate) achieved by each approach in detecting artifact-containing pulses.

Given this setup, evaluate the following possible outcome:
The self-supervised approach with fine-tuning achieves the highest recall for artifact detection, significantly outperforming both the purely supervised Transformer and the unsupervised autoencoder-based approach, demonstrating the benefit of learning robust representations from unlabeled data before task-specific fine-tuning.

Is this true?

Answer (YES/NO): NO